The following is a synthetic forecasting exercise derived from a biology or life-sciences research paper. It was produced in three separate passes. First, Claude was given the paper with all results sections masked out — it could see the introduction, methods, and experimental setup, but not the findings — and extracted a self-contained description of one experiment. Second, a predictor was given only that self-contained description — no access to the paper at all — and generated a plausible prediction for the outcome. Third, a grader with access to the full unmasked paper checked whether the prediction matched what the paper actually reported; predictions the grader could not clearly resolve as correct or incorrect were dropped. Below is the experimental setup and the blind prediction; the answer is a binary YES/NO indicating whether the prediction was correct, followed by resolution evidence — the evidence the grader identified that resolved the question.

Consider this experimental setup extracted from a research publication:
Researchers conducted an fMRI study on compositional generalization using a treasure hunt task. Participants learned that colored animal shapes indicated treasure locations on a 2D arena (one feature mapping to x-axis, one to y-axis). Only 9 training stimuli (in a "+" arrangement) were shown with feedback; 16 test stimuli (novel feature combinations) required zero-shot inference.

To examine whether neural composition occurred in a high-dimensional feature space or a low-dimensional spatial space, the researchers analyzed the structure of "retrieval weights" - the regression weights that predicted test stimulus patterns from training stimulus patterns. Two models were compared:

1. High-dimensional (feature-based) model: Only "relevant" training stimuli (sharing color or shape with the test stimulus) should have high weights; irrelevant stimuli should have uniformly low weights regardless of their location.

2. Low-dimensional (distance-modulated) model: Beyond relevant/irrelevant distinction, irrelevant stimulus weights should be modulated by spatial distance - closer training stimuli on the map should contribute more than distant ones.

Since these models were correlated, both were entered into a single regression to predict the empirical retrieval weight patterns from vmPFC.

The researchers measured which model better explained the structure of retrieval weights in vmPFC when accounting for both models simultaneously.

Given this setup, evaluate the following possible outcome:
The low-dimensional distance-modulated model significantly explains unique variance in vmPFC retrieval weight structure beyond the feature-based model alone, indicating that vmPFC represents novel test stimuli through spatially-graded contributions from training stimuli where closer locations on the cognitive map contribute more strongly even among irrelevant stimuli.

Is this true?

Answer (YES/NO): NO